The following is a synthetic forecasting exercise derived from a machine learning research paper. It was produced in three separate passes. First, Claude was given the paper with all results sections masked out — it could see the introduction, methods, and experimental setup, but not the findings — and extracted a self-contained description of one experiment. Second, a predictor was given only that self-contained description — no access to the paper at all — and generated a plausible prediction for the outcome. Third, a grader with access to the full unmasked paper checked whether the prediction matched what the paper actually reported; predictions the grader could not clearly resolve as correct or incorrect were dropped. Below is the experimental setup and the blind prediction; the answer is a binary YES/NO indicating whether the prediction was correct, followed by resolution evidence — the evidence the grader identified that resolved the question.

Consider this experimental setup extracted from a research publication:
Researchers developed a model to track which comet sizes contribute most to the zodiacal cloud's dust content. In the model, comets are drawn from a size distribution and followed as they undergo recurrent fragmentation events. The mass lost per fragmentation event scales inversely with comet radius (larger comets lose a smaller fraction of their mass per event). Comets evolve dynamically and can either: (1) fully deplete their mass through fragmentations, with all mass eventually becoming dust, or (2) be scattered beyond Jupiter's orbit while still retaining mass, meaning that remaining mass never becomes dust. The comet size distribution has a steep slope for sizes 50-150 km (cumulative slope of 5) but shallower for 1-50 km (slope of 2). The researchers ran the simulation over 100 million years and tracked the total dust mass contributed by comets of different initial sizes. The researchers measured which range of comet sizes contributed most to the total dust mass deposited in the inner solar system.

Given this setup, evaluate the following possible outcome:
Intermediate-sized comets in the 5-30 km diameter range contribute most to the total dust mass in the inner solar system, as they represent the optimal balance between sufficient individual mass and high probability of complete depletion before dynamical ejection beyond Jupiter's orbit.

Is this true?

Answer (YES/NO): NO